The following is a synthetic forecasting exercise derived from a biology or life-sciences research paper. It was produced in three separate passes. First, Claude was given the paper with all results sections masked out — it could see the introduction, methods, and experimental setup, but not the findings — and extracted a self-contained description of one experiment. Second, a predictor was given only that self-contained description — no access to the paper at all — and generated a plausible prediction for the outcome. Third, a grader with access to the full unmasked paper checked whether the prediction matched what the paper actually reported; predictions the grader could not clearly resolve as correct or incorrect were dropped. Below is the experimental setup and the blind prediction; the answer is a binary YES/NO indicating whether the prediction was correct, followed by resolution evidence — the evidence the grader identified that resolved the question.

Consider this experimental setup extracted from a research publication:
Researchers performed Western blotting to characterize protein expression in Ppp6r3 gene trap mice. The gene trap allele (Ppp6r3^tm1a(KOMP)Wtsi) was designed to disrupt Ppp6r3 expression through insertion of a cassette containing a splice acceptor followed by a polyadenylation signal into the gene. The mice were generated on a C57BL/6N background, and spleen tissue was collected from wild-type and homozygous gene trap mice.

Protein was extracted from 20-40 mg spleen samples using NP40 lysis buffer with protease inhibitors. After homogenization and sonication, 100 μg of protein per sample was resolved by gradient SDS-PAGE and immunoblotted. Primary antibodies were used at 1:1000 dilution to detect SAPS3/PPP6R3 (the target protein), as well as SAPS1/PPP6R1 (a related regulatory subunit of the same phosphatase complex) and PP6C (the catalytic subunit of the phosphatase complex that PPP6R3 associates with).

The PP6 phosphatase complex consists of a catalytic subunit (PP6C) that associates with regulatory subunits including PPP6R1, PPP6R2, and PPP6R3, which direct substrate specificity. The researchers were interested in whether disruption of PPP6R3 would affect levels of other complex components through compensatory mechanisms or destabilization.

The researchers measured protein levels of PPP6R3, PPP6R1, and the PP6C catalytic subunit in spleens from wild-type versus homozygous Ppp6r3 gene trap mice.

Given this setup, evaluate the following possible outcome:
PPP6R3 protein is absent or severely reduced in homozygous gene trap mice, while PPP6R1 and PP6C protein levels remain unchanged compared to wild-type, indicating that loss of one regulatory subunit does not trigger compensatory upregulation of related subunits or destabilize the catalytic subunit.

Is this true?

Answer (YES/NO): YES